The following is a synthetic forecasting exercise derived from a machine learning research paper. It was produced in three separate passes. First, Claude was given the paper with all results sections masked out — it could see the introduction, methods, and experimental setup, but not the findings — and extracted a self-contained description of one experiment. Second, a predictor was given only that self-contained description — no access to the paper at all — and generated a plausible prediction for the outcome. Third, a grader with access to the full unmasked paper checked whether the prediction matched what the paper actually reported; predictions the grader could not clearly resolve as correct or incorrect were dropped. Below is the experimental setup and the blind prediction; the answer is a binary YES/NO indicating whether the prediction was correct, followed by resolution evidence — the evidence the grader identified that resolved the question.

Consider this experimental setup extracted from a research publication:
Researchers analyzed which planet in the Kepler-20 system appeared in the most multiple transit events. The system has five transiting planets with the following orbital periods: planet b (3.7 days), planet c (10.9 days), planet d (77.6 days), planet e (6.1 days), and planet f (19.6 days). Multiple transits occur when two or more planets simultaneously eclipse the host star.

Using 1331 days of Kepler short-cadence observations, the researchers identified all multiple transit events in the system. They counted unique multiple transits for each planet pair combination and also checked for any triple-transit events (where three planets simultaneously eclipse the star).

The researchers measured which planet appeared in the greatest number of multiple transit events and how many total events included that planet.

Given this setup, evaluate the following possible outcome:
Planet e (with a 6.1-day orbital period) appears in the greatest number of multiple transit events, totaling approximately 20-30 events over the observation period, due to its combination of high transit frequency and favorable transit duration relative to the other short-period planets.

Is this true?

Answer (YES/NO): NO